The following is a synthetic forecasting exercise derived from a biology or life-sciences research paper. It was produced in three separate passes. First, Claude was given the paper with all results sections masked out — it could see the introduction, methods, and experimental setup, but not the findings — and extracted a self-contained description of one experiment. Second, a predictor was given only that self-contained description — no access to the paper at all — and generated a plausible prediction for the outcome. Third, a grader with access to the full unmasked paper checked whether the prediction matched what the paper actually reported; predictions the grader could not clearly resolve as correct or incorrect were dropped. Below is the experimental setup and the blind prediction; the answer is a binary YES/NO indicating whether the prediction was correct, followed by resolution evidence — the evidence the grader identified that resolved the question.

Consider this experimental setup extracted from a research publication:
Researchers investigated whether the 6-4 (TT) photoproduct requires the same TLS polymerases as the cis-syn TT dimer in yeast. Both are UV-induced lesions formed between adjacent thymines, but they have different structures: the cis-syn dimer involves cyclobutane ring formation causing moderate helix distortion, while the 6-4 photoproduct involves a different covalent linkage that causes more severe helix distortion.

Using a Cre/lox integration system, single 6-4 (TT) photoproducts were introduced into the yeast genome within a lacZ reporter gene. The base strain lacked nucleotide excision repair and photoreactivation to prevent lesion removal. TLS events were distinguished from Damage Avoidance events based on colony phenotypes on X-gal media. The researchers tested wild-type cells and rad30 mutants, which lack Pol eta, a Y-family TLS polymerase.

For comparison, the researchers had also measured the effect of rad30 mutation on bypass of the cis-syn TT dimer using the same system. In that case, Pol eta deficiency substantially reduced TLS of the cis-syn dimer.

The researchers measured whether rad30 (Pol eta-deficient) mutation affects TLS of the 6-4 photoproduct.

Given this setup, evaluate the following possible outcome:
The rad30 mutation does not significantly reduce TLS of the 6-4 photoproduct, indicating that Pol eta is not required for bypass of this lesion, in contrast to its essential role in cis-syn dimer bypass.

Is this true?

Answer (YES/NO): NO